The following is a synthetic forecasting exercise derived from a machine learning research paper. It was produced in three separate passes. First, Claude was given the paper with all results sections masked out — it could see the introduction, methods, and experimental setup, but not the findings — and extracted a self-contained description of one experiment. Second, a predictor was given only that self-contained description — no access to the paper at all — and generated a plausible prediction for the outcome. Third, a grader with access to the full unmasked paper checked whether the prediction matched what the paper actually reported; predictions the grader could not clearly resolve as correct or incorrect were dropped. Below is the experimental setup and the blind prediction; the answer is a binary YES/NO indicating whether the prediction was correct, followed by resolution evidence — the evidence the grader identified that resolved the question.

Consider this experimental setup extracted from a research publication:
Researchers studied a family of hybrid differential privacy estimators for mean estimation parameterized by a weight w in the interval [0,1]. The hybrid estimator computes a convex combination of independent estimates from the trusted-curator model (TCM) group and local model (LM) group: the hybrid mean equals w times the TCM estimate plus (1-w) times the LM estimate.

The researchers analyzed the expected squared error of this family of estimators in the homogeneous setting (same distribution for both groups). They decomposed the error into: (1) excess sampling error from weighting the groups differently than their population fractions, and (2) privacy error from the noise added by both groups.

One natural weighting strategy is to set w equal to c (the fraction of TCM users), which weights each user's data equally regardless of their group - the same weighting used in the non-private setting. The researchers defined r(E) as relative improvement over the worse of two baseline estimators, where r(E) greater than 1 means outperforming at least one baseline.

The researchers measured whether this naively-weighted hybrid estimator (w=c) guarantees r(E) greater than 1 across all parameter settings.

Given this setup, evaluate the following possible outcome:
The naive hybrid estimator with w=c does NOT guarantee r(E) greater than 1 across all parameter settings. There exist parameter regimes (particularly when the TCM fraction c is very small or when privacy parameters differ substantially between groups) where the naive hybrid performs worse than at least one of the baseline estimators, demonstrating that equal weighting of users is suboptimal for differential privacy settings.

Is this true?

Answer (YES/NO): NO